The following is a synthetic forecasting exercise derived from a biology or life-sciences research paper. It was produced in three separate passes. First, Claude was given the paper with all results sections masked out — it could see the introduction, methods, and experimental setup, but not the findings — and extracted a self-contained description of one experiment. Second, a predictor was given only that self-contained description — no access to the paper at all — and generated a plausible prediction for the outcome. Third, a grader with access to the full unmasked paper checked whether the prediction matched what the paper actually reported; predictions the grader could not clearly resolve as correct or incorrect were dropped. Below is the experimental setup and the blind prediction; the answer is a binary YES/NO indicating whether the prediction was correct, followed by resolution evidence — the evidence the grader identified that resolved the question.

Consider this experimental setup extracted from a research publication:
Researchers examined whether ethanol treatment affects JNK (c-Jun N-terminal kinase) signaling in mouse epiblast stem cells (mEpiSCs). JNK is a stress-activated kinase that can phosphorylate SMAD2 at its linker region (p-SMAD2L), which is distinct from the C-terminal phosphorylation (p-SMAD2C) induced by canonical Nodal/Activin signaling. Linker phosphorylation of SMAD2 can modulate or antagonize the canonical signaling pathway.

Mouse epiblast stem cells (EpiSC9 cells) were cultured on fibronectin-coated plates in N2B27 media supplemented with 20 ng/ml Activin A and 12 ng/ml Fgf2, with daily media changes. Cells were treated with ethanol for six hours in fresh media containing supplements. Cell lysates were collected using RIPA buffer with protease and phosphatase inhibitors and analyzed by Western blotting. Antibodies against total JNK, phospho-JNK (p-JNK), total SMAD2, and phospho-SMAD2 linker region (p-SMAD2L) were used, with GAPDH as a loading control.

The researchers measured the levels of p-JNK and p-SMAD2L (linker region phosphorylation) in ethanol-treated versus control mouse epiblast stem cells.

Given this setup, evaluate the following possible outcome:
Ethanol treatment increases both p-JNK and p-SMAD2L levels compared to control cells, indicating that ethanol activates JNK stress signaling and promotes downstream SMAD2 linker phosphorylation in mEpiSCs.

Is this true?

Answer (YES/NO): YES